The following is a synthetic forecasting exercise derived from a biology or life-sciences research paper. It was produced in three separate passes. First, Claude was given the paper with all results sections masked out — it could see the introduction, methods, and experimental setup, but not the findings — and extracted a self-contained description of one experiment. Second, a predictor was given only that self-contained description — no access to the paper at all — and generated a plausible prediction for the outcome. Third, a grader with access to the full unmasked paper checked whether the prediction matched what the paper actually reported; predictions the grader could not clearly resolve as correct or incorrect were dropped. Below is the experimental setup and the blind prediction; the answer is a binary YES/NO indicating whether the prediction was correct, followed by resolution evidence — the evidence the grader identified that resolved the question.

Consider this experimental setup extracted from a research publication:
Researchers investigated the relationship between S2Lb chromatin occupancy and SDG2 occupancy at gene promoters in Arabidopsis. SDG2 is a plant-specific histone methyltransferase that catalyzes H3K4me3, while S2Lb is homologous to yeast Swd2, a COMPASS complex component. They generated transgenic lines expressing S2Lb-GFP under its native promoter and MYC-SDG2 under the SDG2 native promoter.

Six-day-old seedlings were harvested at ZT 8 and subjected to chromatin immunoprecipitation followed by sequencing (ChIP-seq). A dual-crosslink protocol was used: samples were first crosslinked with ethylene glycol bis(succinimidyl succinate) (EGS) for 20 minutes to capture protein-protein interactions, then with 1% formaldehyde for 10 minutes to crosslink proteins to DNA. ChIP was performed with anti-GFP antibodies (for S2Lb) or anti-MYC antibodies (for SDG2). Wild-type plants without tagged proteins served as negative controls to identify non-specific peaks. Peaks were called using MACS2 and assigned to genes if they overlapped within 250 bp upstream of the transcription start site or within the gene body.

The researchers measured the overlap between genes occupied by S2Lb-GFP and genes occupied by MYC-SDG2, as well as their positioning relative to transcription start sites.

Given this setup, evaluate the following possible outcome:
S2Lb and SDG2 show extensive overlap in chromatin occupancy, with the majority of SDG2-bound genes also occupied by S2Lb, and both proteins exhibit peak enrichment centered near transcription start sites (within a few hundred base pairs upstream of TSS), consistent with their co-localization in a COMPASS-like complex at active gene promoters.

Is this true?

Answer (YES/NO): NO